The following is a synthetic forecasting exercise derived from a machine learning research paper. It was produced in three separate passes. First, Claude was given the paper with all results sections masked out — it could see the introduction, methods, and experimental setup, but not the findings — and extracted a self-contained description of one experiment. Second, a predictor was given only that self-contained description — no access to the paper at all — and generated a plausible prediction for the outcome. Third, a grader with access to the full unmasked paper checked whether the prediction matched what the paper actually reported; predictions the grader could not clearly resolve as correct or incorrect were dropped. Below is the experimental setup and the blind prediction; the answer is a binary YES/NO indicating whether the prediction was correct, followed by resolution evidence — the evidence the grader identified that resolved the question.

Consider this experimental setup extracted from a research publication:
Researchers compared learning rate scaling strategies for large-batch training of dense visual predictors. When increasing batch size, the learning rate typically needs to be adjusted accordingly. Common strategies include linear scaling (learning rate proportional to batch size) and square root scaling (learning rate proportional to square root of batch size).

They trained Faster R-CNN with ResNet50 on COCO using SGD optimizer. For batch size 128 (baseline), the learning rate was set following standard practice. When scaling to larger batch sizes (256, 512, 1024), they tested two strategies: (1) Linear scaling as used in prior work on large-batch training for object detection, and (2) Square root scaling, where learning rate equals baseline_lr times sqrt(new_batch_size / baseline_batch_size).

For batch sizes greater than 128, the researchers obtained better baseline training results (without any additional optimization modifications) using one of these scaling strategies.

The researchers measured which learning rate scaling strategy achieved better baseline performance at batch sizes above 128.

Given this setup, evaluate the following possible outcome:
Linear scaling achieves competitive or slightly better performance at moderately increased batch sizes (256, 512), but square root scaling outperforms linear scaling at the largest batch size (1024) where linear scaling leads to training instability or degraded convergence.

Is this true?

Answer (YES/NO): NO